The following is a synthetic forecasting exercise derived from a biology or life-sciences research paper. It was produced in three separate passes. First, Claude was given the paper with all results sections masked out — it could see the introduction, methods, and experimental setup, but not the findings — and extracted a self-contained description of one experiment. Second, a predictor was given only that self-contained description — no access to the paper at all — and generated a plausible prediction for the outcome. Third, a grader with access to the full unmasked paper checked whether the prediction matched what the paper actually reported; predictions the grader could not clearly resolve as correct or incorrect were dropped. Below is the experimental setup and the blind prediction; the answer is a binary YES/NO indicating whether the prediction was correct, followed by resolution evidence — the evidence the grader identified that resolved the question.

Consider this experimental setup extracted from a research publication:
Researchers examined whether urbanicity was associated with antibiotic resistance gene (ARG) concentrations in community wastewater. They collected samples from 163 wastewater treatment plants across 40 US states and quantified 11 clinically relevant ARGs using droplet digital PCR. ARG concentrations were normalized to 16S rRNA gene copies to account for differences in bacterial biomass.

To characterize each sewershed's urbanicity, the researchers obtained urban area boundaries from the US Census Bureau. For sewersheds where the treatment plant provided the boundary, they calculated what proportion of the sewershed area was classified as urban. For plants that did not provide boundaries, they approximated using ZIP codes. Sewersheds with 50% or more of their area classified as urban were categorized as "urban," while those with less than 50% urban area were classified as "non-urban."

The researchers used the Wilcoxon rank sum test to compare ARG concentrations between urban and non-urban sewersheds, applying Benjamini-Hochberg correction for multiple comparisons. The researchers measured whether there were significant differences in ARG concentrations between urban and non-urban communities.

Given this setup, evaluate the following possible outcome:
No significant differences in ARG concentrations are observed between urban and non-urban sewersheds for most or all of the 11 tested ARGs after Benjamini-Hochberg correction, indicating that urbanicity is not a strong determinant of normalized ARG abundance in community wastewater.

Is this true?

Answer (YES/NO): NO